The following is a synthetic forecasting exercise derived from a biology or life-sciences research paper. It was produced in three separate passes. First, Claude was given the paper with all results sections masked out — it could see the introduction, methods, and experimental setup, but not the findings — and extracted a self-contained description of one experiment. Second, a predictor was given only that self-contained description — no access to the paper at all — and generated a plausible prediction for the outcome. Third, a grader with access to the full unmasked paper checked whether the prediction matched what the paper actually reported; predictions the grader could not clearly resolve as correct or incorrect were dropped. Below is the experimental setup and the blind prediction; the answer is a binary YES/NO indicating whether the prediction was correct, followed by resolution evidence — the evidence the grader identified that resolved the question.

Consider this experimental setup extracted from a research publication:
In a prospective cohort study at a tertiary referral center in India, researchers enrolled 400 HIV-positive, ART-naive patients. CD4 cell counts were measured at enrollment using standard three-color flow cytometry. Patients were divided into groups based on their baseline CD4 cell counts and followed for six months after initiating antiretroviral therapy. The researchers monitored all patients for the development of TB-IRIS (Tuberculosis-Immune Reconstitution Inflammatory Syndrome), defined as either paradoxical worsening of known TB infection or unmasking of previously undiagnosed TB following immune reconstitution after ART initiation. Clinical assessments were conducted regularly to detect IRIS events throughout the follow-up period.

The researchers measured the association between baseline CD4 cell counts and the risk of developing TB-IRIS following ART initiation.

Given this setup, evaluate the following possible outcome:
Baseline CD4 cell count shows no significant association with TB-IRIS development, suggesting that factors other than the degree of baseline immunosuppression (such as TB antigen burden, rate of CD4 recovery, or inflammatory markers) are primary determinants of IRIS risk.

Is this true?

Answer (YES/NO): NO